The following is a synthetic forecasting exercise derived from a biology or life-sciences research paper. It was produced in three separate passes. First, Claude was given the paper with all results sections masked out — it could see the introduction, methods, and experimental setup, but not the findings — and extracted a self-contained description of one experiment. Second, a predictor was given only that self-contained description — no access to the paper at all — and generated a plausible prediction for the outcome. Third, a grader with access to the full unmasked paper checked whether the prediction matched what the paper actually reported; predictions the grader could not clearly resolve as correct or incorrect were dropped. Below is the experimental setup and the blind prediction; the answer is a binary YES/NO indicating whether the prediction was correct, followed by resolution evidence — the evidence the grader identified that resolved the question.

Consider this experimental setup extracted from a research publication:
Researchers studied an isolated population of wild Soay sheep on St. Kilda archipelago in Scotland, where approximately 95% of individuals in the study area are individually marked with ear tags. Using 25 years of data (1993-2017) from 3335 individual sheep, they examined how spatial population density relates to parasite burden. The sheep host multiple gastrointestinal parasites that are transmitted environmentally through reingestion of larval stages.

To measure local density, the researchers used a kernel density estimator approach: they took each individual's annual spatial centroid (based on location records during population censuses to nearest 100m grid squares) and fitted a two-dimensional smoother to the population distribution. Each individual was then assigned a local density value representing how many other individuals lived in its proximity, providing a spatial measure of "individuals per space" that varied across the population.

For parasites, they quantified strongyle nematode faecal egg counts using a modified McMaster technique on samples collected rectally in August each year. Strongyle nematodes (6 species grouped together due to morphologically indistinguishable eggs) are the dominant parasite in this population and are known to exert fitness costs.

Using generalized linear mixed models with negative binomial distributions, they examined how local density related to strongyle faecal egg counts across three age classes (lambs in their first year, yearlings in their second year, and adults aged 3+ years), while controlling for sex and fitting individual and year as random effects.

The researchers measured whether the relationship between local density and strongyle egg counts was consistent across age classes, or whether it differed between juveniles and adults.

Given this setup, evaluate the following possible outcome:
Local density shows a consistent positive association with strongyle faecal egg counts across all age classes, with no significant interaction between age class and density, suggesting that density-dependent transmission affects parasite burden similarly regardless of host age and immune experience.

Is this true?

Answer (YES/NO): NO